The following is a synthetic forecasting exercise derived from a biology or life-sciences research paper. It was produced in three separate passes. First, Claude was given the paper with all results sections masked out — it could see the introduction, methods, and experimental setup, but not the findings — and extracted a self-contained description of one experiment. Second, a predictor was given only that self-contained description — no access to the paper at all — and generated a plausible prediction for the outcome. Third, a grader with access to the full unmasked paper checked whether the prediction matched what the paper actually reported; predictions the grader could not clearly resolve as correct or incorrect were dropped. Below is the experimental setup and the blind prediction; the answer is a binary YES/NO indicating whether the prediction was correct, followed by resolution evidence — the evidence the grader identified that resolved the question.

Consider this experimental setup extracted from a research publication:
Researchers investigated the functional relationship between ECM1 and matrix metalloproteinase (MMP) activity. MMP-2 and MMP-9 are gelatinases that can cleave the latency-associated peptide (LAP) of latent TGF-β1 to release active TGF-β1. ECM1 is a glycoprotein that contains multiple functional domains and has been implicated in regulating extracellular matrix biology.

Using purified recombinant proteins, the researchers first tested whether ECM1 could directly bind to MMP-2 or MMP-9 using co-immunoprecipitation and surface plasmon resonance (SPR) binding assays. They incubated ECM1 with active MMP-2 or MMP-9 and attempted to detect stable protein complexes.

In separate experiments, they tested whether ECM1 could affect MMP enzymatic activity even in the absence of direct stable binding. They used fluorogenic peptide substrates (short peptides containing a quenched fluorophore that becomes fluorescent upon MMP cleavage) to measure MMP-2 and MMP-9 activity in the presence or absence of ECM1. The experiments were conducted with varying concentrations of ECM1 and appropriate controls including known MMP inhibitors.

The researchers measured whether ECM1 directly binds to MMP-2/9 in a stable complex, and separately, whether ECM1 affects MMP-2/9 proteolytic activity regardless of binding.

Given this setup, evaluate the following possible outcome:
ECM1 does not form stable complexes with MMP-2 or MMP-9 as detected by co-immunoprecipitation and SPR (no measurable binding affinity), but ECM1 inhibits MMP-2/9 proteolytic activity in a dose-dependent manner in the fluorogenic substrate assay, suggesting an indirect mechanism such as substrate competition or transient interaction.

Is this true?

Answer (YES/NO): NO